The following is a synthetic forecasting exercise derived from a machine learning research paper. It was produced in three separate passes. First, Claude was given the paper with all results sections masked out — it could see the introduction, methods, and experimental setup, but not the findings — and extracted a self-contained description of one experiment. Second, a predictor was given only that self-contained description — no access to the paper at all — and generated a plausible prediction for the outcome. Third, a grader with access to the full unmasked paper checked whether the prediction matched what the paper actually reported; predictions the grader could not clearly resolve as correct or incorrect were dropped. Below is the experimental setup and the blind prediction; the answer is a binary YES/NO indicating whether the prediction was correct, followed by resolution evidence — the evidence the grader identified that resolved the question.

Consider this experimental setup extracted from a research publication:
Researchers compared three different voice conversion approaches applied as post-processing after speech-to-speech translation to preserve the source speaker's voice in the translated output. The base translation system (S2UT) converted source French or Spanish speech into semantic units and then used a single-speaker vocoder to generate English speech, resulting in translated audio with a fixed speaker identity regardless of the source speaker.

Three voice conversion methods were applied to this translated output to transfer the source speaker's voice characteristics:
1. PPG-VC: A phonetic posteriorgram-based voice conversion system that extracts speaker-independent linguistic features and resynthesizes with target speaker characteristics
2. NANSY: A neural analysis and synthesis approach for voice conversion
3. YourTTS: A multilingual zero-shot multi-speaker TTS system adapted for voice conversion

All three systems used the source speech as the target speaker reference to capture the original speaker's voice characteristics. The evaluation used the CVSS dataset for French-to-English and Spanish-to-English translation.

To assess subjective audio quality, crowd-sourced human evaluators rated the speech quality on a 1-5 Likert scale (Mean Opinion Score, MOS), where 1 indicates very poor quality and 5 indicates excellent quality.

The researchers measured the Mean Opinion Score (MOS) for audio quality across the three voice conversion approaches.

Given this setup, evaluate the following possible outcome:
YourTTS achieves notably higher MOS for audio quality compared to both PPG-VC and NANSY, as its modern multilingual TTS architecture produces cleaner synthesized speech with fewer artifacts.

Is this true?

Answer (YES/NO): YES